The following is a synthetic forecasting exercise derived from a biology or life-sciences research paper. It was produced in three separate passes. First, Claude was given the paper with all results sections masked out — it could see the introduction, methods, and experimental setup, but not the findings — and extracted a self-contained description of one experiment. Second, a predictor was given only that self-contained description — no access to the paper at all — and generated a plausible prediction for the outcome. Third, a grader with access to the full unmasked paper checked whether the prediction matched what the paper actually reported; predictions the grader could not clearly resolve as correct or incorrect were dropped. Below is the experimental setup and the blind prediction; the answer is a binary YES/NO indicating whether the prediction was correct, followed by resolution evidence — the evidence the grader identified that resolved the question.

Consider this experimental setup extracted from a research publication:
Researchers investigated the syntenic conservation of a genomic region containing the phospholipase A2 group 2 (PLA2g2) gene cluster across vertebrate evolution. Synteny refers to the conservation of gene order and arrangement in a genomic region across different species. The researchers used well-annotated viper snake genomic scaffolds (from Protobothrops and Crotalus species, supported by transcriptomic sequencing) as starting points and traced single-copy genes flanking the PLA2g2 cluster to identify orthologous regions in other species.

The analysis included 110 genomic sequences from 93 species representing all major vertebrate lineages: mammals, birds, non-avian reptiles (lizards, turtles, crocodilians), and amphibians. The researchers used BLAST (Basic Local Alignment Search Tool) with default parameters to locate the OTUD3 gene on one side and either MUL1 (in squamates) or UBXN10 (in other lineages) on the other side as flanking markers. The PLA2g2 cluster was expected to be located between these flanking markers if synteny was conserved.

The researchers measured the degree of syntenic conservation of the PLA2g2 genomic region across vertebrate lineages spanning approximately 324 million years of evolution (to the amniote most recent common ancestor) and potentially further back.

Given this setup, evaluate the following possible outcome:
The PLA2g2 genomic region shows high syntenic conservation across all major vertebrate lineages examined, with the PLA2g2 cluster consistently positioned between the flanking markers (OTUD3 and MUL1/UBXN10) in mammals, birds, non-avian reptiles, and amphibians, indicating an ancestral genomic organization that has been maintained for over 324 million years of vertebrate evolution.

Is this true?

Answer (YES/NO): YES